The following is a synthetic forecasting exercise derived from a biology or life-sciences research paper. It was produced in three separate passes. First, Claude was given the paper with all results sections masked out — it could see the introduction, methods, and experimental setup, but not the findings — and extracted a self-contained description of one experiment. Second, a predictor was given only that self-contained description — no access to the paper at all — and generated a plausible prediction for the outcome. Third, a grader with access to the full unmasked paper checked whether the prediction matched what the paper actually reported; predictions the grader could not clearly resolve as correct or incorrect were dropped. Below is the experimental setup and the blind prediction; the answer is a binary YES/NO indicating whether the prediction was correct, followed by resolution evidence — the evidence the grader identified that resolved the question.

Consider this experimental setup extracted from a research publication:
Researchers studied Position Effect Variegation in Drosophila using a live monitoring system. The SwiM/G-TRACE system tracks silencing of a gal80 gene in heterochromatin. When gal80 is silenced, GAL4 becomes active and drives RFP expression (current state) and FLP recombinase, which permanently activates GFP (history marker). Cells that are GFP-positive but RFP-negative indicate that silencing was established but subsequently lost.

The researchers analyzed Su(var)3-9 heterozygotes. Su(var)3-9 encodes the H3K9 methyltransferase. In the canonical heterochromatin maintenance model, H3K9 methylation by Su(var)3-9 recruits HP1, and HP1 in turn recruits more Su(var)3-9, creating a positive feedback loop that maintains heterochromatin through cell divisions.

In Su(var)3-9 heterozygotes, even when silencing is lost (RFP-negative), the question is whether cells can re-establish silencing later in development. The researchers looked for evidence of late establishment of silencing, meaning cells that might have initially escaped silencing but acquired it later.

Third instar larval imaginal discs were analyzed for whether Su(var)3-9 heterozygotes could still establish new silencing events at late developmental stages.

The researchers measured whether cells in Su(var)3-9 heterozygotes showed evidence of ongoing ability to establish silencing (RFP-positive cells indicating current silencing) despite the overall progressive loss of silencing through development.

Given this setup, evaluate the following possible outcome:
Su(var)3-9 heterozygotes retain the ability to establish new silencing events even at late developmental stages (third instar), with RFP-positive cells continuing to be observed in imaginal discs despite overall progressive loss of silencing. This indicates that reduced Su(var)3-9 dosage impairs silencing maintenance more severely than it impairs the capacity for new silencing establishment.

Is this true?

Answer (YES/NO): YES